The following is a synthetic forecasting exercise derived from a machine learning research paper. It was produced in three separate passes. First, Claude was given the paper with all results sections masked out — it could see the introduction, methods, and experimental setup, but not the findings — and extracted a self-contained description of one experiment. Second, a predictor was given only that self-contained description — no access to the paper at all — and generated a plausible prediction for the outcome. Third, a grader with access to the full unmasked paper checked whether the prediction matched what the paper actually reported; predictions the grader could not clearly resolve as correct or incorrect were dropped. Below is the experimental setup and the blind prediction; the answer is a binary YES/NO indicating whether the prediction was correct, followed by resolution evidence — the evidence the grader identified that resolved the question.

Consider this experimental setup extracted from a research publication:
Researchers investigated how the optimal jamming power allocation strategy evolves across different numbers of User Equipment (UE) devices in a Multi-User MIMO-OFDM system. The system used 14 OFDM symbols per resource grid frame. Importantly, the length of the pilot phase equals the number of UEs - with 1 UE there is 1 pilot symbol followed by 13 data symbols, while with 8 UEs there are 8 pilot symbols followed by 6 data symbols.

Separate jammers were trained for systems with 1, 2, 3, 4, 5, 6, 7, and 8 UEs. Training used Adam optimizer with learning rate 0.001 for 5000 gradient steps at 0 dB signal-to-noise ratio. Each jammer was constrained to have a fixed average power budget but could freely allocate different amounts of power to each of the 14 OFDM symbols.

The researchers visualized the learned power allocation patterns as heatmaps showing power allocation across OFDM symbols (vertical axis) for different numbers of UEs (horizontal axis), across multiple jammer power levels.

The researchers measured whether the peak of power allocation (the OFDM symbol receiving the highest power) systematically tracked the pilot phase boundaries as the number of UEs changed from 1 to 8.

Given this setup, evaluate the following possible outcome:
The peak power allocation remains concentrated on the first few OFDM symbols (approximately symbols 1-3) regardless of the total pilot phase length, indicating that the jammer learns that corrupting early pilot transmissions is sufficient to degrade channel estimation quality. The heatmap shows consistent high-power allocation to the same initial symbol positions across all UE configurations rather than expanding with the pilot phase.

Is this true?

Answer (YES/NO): NO